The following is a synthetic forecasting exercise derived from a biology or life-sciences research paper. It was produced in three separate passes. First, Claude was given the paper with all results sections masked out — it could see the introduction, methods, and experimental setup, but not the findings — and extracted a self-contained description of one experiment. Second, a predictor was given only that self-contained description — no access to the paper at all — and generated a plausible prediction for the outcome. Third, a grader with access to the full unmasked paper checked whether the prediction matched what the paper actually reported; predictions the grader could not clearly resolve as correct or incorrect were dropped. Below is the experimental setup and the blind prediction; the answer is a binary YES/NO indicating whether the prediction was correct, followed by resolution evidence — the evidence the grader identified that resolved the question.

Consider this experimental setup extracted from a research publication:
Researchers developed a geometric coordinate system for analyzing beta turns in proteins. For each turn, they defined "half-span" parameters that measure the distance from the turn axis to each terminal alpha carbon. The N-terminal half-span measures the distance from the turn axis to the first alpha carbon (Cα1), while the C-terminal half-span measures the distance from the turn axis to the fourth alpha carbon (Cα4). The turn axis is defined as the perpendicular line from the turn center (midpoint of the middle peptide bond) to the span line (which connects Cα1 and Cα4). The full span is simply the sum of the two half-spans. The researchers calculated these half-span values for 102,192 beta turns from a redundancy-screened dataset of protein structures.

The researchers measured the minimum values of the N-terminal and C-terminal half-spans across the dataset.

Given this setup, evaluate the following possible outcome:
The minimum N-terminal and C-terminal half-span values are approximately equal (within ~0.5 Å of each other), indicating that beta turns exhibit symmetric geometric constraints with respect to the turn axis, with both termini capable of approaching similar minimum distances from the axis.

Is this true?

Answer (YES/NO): NO